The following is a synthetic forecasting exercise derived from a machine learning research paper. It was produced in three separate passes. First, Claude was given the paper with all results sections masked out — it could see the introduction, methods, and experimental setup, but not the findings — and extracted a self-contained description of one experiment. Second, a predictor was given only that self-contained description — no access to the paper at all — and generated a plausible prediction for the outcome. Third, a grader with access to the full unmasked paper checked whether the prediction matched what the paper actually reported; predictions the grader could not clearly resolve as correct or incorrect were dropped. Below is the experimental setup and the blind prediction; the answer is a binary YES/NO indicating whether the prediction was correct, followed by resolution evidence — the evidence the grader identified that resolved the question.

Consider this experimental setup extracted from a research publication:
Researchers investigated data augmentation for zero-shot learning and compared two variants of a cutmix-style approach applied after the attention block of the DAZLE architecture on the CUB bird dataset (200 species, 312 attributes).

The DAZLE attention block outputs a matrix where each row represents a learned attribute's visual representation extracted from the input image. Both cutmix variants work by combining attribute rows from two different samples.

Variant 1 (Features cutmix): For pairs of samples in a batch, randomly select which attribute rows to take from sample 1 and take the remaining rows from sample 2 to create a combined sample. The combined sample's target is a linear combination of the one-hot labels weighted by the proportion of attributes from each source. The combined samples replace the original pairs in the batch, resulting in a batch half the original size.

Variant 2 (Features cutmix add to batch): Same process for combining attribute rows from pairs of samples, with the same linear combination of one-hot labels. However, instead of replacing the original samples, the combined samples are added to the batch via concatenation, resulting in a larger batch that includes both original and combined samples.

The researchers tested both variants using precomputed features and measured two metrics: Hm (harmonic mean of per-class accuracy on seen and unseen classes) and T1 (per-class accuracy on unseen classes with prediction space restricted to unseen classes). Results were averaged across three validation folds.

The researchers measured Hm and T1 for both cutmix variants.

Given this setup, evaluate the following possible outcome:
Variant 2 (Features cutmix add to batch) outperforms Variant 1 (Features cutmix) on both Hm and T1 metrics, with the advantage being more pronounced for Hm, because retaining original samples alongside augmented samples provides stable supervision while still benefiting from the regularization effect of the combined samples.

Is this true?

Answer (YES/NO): YES